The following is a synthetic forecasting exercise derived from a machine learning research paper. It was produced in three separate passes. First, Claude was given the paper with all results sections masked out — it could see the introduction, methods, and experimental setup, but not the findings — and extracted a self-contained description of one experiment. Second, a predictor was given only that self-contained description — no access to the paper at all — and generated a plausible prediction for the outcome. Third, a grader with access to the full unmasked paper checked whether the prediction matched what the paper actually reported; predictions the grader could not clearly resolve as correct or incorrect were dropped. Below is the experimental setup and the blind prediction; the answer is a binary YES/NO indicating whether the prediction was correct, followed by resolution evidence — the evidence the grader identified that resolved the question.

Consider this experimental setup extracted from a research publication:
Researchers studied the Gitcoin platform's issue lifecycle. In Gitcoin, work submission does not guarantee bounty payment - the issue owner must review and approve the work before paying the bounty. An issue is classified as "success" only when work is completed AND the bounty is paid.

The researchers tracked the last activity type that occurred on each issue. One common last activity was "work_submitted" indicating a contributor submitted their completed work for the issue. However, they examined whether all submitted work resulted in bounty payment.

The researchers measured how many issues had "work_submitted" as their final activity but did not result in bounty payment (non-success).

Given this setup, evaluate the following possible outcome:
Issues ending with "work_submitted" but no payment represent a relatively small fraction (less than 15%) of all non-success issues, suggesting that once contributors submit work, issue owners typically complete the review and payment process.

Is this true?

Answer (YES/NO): NO